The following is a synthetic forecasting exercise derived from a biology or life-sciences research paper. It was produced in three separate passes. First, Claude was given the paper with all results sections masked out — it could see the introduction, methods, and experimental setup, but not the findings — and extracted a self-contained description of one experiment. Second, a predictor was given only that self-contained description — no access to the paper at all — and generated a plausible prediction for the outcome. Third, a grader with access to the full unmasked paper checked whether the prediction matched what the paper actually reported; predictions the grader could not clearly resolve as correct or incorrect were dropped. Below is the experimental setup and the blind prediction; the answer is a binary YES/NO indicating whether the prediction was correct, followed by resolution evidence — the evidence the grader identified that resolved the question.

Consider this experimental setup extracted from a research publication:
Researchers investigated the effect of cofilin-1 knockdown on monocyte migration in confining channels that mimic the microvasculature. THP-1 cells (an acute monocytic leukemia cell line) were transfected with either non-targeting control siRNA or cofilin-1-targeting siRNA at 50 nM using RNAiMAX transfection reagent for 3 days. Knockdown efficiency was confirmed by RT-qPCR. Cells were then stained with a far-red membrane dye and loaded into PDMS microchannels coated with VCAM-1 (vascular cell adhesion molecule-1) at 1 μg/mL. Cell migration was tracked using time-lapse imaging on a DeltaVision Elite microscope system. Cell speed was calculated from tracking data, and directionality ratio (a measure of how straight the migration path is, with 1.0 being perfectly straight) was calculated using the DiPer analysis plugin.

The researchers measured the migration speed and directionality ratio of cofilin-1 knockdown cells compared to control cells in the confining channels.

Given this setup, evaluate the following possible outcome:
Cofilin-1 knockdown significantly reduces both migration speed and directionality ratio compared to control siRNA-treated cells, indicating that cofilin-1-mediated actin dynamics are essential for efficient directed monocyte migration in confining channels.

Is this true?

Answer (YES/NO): YES